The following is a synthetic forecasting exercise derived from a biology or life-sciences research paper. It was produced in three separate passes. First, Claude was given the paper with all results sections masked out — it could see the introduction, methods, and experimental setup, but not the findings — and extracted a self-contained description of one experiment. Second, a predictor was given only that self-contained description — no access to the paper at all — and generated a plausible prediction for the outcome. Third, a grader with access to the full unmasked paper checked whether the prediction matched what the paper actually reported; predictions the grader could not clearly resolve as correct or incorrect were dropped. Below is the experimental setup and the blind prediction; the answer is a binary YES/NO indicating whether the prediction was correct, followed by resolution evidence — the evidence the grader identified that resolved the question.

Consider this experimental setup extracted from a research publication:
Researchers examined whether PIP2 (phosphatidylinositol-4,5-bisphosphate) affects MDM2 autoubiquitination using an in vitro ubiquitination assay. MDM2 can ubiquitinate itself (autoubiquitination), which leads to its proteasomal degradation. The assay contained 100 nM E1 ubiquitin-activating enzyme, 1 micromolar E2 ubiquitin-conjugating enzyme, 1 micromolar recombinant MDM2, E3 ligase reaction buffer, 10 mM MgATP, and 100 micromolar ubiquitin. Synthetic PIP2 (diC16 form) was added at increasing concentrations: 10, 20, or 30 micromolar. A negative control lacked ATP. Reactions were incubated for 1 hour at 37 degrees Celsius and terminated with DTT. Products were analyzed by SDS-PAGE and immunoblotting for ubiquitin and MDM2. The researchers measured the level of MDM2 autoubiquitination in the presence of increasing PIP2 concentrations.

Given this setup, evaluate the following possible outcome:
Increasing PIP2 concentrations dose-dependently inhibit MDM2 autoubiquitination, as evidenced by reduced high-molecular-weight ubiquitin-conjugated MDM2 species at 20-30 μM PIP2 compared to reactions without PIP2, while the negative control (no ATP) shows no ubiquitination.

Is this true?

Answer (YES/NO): NO